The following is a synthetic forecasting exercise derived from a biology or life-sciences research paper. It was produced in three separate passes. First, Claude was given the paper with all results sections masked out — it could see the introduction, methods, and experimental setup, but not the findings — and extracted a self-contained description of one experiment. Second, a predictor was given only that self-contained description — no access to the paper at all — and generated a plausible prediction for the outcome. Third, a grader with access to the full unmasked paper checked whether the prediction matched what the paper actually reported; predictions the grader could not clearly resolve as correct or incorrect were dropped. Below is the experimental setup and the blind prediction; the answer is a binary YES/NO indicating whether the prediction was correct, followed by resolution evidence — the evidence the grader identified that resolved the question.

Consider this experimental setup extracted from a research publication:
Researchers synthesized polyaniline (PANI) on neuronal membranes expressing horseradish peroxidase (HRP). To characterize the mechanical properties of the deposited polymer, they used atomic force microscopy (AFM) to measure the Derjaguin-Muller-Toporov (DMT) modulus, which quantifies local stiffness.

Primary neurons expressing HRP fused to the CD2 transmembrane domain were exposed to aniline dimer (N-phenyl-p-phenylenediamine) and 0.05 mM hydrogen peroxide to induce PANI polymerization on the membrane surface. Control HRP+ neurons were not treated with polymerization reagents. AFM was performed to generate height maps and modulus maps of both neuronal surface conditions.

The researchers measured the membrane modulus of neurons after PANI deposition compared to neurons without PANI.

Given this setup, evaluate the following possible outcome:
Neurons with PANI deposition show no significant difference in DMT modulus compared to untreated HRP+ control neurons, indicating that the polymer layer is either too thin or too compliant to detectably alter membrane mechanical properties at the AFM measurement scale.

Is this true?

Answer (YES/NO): NO